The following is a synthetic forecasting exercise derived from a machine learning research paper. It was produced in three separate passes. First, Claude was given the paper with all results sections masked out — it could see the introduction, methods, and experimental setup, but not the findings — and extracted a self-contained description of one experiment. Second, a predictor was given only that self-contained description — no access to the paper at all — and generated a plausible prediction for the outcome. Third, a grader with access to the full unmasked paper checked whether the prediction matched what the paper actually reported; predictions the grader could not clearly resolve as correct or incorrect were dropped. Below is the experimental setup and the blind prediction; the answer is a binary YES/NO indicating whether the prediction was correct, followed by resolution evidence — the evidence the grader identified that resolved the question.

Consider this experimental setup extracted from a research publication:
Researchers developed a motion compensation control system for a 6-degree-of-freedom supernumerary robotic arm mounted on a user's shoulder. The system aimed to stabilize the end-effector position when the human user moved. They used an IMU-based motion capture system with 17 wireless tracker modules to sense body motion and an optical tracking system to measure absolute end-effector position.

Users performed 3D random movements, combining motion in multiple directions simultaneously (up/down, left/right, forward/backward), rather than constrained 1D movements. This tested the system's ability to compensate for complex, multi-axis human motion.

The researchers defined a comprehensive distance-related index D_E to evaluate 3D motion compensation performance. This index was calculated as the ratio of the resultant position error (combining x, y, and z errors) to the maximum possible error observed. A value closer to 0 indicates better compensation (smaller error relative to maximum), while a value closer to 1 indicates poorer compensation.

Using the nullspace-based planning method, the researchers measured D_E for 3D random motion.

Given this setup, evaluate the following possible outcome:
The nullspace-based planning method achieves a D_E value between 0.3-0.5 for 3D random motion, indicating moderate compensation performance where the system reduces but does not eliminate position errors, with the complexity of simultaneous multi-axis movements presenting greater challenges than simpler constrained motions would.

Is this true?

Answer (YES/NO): YES